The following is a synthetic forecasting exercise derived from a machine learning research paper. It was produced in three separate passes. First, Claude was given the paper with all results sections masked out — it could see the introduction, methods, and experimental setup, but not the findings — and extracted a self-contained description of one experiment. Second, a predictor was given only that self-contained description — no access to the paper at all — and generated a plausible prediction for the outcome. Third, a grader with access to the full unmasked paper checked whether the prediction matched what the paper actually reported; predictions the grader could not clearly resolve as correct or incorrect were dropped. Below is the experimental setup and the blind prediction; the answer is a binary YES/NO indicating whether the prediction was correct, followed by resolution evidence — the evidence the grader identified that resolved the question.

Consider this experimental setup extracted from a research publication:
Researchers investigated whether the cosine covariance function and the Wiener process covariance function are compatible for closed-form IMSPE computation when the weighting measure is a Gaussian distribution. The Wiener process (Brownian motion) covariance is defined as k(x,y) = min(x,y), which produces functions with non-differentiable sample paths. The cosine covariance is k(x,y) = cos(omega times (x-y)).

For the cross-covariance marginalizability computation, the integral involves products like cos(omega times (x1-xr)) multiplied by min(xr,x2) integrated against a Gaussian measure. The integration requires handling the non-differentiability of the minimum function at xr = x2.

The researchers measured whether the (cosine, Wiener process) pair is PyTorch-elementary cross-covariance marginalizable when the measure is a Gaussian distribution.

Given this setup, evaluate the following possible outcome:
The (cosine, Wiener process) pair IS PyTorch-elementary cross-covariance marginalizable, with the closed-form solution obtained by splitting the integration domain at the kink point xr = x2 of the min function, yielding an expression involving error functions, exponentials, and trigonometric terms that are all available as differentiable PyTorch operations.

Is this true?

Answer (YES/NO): NO